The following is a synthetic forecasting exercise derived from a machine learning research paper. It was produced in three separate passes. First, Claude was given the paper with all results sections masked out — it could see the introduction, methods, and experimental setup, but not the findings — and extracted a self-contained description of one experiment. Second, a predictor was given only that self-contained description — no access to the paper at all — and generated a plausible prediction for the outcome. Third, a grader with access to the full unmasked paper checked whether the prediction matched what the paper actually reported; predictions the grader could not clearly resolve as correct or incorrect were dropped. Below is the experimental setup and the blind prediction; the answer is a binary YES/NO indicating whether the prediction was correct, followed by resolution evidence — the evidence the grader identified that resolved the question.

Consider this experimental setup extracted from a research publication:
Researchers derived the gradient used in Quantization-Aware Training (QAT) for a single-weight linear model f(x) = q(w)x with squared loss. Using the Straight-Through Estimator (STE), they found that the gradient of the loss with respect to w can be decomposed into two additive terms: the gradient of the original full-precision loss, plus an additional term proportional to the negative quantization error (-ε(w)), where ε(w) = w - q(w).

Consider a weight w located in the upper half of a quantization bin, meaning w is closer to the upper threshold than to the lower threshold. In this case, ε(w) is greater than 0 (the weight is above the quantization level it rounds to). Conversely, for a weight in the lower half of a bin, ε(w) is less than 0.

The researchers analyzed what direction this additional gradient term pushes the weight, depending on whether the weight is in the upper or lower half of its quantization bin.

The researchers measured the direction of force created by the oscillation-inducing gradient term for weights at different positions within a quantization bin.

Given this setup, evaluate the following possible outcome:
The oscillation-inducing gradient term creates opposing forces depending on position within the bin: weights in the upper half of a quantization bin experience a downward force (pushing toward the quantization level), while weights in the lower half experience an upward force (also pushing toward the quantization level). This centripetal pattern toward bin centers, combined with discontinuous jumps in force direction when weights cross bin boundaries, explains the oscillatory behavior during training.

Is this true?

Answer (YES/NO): NO